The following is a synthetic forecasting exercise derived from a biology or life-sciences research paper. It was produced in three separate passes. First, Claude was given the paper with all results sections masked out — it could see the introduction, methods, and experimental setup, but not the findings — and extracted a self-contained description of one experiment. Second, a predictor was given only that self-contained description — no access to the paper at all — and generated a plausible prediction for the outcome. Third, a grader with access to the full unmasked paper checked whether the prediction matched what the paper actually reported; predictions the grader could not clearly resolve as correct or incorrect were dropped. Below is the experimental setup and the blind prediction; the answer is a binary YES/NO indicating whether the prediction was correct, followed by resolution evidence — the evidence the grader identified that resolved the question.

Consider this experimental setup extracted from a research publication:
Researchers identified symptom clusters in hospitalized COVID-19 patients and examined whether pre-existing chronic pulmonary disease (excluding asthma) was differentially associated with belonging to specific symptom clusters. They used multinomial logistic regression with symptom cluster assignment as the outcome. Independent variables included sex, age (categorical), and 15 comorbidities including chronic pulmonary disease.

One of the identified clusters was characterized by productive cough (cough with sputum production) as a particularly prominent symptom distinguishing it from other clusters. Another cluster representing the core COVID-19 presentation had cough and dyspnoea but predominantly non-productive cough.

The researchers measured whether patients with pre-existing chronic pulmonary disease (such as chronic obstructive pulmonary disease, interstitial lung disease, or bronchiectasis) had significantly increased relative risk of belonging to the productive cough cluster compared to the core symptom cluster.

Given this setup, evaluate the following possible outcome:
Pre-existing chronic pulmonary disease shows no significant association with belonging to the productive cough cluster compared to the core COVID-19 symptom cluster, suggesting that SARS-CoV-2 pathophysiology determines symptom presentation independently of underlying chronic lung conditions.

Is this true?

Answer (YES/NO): NO